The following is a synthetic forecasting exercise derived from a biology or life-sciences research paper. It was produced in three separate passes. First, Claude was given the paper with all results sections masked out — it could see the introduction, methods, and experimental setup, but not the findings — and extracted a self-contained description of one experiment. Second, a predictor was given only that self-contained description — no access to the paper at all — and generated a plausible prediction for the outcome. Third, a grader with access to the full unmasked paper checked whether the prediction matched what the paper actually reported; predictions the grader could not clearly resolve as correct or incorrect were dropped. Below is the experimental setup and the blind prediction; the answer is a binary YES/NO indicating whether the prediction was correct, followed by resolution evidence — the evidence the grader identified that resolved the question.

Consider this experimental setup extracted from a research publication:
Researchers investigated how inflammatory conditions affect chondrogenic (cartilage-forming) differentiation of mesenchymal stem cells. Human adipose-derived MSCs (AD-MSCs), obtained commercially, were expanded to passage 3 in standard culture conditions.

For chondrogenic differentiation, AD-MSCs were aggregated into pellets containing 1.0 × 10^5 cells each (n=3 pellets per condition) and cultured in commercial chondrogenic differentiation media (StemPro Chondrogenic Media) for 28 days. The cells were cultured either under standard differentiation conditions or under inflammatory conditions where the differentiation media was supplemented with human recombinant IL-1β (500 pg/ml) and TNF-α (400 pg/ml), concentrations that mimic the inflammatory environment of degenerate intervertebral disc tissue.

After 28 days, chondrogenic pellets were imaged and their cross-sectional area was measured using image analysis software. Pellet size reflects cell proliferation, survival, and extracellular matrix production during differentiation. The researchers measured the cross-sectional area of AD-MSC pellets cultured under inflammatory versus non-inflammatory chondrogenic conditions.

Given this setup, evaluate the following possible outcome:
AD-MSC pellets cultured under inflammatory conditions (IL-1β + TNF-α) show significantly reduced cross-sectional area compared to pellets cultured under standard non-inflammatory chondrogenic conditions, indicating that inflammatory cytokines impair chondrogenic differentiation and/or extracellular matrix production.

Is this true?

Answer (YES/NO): YES